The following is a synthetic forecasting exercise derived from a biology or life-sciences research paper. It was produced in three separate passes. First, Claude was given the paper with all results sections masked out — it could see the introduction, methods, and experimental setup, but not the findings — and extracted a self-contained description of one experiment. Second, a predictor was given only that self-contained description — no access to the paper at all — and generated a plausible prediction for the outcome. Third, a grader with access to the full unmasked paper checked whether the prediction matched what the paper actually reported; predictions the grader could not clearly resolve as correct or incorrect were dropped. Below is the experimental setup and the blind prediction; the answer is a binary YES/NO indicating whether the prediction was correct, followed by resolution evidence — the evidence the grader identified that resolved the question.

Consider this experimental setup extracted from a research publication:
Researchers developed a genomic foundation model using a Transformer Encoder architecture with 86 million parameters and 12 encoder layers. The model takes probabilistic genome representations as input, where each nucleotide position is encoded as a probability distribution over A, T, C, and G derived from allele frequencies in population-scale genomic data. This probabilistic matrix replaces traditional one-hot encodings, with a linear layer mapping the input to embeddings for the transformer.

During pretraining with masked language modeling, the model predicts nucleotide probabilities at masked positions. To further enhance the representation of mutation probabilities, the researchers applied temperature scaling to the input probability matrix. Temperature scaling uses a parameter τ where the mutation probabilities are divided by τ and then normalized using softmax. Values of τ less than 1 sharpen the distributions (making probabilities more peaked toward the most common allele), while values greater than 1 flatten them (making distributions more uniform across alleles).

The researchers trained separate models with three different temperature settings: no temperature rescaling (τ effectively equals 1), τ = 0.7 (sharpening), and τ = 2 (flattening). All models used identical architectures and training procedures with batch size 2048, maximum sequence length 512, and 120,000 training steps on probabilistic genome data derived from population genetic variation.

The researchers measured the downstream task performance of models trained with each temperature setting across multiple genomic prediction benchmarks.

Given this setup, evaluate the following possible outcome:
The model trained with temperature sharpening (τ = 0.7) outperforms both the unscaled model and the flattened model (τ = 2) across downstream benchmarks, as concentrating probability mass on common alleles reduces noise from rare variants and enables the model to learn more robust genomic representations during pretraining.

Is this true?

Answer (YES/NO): YES